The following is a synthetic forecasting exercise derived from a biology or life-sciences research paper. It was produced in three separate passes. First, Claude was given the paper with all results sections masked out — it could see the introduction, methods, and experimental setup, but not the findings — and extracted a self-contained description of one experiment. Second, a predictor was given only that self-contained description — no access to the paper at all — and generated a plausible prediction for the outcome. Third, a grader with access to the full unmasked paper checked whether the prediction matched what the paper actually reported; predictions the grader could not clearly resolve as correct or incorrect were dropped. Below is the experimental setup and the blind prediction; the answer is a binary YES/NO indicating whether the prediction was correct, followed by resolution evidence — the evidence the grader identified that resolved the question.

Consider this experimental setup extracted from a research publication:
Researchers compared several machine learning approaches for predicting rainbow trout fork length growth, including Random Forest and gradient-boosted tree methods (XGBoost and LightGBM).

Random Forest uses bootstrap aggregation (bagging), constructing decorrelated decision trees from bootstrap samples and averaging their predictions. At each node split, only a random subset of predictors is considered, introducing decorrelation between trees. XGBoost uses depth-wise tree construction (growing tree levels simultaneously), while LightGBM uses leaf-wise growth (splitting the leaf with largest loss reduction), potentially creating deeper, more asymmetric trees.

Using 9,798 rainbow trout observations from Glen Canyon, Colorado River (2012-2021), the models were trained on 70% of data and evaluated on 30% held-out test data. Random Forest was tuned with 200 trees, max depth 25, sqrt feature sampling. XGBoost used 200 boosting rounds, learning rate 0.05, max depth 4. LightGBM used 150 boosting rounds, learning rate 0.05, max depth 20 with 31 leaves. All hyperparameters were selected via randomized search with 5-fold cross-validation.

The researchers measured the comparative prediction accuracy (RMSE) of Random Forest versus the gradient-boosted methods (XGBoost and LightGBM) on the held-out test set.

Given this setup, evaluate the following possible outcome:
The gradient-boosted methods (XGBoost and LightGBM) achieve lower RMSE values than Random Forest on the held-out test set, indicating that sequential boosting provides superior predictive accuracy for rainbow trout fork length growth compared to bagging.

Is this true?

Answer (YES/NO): YES